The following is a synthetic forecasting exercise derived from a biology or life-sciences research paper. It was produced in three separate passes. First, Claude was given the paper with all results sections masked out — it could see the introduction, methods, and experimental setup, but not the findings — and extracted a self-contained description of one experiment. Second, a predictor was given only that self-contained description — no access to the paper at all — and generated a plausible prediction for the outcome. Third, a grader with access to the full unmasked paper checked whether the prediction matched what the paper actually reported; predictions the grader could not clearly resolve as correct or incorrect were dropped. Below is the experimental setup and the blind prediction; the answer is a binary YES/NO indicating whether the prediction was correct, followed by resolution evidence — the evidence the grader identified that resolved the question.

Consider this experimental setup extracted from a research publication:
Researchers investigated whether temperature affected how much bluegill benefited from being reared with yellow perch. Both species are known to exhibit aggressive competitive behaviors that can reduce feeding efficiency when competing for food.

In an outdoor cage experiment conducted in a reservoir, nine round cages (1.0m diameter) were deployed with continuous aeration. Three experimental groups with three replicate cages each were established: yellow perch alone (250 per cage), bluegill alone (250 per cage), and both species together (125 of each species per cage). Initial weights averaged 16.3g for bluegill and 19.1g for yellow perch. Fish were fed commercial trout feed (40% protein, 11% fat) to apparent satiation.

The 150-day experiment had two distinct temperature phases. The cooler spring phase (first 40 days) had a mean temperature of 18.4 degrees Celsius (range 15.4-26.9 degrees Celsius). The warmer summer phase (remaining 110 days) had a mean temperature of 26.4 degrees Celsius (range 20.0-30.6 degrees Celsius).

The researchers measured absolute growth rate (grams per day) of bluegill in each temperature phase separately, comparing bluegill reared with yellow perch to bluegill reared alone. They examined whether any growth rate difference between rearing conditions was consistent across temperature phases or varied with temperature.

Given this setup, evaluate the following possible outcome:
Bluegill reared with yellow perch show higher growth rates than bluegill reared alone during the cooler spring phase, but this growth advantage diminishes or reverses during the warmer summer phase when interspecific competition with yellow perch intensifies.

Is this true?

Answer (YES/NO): NO